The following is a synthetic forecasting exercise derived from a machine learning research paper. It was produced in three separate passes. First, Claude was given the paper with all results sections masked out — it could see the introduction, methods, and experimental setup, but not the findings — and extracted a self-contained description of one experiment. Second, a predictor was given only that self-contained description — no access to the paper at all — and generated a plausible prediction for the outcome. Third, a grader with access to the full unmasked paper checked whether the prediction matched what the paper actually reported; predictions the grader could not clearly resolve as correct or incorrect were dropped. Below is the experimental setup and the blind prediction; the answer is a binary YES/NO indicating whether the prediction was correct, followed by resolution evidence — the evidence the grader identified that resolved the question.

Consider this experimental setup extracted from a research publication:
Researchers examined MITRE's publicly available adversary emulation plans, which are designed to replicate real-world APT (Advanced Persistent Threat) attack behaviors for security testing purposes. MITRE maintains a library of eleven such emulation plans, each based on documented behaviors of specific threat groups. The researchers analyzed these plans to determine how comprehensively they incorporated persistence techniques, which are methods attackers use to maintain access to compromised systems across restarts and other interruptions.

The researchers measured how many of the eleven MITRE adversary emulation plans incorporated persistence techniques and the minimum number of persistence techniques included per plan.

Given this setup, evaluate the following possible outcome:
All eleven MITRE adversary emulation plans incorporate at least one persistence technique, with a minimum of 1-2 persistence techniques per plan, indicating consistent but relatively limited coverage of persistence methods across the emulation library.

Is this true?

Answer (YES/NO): NO